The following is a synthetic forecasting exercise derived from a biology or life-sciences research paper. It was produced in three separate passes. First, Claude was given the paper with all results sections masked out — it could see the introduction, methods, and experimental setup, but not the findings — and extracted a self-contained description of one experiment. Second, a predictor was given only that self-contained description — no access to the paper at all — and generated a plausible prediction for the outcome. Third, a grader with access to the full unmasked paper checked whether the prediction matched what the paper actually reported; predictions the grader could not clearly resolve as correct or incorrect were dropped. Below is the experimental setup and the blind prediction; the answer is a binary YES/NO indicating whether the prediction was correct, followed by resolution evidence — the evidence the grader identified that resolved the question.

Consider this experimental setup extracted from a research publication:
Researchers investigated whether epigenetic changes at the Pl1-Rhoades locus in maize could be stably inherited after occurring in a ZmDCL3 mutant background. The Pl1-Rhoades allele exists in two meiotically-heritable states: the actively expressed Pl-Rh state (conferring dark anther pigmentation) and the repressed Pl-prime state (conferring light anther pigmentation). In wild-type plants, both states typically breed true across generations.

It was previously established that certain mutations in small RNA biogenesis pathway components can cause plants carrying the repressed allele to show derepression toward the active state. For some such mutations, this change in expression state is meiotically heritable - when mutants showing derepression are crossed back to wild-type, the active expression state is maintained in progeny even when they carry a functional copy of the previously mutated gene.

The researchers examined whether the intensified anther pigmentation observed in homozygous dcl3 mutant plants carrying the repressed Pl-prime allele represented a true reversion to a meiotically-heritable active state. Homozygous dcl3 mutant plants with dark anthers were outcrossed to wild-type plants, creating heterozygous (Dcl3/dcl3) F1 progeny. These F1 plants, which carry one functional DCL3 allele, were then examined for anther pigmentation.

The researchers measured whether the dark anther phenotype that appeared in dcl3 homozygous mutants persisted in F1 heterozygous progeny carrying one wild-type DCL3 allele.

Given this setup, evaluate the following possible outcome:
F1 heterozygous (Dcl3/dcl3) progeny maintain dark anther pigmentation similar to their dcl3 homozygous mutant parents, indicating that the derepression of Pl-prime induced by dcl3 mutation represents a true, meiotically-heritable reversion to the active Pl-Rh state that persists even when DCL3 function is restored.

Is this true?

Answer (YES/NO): NO